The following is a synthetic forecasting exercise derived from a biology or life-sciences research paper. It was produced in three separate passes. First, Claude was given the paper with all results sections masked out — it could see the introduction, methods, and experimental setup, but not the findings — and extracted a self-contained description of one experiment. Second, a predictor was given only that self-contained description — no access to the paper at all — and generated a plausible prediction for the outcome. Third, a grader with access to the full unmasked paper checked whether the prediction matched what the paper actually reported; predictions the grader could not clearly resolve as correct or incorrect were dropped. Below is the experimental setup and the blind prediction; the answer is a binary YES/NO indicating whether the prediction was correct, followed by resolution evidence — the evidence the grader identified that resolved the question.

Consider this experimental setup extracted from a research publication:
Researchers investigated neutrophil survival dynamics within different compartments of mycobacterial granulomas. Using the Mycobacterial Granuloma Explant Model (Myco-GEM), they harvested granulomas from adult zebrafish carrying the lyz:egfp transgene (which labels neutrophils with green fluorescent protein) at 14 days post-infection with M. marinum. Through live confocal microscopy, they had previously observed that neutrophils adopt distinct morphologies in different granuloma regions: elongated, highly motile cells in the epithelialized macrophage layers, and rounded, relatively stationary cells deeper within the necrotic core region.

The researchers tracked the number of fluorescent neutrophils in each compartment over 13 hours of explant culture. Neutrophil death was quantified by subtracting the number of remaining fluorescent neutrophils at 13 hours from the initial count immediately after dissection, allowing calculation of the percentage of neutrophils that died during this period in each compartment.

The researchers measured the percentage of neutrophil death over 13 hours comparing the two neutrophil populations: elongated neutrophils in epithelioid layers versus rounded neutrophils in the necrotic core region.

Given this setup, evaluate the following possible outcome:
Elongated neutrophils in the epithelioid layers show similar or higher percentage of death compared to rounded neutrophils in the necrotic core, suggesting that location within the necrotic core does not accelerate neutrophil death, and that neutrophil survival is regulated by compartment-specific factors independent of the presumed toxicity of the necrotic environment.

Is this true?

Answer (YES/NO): NO